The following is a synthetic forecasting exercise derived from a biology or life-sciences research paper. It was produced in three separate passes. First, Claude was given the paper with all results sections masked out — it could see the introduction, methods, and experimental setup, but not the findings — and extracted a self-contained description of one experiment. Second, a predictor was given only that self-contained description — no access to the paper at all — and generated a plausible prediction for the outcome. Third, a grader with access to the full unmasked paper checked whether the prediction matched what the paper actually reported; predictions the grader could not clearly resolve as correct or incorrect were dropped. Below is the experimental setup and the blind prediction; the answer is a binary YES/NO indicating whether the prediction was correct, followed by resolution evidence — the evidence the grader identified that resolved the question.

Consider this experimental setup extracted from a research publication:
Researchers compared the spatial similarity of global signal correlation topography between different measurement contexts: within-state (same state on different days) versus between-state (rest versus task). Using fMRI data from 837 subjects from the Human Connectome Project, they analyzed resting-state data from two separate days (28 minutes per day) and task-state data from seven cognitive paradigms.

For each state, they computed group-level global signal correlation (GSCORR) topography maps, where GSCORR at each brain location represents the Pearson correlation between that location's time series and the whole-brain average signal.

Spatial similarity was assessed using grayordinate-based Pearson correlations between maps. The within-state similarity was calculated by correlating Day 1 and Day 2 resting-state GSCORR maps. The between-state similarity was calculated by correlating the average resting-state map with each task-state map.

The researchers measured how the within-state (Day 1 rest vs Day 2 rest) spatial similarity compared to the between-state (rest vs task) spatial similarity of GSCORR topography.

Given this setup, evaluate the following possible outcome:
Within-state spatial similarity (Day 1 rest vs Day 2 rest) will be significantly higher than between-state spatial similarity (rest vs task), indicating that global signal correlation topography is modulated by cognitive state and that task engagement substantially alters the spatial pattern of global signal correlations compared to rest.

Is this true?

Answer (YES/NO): NO